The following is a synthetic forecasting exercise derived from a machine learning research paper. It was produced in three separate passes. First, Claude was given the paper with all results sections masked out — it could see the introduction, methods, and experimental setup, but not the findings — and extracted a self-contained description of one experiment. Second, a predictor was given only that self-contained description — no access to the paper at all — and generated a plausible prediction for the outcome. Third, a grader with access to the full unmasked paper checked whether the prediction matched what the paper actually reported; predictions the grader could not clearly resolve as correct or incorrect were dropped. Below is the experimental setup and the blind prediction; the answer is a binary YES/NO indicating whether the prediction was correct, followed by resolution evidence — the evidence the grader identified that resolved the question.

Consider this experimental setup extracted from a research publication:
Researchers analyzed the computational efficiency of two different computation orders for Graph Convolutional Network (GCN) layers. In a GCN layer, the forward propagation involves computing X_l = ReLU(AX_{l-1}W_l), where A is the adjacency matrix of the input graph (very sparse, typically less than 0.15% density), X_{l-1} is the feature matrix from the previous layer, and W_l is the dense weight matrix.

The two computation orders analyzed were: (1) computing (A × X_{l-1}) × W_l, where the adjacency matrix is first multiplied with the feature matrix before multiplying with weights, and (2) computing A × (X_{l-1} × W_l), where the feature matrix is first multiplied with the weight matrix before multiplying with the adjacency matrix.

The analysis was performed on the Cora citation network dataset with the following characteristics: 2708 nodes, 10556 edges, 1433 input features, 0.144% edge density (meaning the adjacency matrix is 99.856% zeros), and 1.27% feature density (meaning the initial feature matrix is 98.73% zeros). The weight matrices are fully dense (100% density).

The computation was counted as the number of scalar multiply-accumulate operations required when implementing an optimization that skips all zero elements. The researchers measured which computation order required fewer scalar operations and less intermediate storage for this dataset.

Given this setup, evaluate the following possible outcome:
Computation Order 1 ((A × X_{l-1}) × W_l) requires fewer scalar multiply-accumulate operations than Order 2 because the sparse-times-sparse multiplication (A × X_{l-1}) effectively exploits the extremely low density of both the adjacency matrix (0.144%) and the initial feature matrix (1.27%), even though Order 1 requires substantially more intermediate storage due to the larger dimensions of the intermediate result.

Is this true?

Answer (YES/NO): NO